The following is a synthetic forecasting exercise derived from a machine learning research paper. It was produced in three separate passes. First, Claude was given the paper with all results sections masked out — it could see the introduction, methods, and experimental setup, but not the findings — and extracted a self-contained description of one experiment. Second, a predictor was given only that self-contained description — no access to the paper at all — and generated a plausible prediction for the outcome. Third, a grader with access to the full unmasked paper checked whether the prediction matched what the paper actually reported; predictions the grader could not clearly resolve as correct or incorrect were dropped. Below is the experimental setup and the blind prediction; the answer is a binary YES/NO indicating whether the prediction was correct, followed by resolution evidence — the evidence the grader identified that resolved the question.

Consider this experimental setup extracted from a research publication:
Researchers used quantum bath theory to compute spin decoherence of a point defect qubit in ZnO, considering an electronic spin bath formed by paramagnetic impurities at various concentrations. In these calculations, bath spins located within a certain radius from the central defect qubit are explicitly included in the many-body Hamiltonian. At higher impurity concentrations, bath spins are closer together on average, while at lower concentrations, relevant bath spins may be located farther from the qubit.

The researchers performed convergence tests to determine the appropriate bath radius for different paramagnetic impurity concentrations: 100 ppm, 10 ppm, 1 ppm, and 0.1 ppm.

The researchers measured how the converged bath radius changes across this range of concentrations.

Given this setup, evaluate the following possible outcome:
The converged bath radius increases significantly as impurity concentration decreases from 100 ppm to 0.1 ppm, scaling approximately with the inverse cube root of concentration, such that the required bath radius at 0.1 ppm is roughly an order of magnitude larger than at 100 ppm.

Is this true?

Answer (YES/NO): YES